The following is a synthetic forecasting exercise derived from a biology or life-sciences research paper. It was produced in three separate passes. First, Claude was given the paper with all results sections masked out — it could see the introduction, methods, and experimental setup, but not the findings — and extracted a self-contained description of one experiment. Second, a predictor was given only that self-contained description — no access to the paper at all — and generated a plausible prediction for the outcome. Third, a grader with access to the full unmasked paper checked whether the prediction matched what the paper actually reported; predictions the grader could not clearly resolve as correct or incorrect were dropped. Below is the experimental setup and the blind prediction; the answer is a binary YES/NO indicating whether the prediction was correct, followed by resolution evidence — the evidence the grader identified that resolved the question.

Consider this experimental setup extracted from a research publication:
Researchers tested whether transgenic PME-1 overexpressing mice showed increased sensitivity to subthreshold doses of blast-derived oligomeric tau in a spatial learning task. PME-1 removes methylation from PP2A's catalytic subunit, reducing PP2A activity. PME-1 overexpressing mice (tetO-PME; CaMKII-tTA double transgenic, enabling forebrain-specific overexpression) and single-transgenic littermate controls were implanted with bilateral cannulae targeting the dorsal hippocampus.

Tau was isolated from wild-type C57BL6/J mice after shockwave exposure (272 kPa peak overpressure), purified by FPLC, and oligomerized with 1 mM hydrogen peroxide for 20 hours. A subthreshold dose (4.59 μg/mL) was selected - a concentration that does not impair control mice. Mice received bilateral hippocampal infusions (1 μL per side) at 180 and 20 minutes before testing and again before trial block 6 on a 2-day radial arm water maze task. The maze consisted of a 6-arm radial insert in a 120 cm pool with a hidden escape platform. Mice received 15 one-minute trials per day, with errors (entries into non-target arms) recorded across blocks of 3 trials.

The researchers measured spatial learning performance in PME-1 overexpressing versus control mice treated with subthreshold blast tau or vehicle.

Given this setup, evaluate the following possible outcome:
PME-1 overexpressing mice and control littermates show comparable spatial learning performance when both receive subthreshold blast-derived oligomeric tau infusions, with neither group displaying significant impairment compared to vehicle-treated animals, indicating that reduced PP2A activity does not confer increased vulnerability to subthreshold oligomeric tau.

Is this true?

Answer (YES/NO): NO